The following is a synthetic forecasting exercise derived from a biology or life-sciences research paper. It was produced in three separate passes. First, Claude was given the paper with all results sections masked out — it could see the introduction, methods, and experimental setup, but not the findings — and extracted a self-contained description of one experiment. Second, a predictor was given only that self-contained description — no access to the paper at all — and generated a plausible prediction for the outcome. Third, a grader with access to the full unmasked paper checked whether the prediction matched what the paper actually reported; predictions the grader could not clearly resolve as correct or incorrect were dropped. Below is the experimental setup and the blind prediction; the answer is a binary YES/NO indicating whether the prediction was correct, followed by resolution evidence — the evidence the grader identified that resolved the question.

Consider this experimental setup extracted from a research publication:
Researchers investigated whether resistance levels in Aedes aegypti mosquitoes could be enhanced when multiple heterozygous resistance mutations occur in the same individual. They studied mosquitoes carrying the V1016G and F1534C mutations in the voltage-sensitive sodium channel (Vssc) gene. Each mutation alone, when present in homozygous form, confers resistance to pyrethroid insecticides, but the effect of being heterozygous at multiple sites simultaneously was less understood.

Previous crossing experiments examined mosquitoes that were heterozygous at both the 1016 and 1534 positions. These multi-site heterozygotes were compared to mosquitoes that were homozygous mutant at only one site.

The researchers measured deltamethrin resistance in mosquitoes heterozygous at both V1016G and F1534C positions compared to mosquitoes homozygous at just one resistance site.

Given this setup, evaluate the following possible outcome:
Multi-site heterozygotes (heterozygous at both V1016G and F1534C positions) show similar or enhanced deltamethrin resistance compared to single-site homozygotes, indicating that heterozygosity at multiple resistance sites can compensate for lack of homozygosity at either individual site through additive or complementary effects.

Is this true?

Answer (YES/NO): NO